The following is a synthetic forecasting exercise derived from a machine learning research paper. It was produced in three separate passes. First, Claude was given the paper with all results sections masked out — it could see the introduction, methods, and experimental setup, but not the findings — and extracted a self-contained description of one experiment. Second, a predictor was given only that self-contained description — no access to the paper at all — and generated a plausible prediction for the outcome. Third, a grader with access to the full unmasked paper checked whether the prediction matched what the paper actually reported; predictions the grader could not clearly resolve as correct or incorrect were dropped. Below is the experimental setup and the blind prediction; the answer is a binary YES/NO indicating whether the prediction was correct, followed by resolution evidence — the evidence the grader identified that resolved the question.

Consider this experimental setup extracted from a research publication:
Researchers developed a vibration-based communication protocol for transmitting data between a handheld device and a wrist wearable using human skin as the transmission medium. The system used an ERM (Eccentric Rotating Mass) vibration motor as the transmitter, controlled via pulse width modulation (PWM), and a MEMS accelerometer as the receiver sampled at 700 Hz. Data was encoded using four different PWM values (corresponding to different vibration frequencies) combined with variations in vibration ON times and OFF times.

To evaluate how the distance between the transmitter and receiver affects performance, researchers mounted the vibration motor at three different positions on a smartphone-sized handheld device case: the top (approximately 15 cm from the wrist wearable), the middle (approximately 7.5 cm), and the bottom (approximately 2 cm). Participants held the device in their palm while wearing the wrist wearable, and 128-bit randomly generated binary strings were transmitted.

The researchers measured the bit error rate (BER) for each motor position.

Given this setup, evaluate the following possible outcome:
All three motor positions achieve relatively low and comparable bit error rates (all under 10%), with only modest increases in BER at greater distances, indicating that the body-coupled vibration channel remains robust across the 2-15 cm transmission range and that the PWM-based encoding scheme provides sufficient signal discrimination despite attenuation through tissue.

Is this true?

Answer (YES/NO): NO